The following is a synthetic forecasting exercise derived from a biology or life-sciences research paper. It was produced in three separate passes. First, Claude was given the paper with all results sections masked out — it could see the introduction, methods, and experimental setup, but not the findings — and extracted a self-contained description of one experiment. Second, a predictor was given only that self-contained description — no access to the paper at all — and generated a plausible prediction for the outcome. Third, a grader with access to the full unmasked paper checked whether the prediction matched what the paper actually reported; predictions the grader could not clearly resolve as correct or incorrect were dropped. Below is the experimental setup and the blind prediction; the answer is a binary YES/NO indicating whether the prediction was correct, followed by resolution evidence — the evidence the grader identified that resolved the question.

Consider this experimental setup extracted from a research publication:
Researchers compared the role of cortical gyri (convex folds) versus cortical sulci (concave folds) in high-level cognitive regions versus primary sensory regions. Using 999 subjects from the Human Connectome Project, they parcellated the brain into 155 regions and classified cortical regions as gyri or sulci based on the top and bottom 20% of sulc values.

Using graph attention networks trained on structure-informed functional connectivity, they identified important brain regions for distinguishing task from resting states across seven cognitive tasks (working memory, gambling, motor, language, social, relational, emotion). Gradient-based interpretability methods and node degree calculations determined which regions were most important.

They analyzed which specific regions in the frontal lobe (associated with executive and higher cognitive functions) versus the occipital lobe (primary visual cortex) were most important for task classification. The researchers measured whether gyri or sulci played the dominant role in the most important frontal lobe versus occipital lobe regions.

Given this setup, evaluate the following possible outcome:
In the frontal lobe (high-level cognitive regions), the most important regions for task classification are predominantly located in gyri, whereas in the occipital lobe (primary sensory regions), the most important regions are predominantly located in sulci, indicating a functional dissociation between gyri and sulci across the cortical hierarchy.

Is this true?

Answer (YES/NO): NO